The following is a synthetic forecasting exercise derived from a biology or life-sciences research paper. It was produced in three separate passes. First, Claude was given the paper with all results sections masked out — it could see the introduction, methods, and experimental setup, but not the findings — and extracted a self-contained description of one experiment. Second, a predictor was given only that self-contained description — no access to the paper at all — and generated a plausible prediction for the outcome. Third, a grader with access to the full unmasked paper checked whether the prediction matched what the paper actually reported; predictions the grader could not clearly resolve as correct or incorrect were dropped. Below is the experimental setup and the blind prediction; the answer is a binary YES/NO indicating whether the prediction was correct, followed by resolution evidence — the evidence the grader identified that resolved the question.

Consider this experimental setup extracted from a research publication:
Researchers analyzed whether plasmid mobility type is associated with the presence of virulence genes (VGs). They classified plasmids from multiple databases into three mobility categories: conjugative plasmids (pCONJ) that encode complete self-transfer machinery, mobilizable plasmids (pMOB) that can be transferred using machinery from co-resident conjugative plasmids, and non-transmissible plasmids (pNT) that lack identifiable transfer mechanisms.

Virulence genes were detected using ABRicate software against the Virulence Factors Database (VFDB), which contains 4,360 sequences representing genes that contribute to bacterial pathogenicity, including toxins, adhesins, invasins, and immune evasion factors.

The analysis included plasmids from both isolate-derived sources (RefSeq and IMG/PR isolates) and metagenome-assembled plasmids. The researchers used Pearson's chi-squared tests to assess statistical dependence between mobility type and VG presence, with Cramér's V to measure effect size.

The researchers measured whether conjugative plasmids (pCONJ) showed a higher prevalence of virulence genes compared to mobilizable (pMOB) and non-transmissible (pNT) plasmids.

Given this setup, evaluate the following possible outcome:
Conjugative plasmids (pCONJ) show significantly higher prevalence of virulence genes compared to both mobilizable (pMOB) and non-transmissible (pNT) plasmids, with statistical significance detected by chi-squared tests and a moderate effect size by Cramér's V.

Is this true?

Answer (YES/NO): NO